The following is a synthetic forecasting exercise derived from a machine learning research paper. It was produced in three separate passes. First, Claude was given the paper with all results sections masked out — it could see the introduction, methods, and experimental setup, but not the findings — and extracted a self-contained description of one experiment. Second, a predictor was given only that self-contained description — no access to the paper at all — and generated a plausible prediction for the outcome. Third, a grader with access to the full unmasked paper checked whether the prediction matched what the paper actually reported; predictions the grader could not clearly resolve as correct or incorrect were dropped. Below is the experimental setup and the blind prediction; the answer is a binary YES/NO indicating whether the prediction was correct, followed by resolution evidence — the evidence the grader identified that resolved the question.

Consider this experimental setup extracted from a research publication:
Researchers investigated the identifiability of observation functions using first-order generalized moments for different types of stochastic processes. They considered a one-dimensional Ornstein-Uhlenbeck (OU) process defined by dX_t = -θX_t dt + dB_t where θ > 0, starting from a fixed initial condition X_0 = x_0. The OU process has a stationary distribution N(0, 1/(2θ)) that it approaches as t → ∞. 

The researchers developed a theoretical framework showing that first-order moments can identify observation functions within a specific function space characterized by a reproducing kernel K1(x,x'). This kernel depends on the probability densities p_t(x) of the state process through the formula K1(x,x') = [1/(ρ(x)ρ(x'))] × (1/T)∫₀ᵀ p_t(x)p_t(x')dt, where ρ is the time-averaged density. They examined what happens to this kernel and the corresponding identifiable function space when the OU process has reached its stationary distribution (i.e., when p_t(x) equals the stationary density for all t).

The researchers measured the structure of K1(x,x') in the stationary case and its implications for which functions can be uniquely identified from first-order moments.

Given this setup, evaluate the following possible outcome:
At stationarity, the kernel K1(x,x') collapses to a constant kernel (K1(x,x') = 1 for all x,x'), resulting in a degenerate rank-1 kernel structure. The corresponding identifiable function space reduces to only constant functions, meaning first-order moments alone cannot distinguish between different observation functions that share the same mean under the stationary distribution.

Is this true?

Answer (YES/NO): YES